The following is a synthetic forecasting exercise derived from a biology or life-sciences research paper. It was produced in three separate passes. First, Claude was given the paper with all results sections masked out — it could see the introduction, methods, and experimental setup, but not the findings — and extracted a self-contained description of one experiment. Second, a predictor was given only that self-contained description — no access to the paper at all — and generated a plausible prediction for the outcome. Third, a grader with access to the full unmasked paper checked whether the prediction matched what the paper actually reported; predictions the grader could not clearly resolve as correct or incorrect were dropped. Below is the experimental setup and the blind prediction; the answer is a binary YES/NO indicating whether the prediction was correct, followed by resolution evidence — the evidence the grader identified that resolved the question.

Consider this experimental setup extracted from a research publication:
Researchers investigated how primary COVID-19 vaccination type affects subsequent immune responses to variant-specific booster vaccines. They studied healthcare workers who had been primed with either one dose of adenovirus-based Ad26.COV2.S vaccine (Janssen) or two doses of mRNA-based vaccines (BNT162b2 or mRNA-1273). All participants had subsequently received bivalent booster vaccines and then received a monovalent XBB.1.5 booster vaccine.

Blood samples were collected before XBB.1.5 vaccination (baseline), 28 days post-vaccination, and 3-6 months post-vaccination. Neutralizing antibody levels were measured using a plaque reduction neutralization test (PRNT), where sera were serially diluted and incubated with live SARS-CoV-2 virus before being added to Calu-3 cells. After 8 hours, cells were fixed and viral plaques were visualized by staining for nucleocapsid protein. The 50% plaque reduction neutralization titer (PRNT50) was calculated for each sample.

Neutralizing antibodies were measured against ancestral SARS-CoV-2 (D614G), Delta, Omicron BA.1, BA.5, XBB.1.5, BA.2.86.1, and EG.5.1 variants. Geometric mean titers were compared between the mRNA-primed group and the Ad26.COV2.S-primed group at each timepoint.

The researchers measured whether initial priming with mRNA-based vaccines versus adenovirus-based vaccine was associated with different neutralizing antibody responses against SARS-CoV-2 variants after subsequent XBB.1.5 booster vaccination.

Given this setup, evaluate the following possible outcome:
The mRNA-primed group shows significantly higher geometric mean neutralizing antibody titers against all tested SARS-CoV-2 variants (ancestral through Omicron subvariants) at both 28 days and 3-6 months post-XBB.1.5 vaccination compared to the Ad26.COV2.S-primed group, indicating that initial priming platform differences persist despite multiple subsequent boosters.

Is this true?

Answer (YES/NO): NO